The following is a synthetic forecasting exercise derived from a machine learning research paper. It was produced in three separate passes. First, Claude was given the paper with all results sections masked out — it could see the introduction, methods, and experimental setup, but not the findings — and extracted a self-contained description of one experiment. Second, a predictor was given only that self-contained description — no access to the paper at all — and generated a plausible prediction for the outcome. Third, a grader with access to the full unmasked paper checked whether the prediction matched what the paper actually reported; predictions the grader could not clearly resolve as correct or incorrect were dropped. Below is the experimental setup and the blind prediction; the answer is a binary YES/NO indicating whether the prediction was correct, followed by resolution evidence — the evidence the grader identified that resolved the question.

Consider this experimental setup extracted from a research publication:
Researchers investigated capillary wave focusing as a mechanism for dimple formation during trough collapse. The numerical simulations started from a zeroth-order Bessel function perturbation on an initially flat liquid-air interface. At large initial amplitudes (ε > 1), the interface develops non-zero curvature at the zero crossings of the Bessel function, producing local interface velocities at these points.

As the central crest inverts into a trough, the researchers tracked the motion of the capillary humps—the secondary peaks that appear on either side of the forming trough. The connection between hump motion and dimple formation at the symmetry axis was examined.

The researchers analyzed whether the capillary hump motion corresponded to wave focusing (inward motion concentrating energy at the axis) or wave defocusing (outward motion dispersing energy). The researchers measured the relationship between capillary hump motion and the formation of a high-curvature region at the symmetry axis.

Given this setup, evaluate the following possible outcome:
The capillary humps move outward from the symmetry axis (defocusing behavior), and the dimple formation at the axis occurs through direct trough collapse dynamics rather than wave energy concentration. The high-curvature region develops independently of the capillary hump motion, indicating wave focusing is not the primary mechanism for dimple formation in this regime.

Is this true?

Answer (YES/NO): NO